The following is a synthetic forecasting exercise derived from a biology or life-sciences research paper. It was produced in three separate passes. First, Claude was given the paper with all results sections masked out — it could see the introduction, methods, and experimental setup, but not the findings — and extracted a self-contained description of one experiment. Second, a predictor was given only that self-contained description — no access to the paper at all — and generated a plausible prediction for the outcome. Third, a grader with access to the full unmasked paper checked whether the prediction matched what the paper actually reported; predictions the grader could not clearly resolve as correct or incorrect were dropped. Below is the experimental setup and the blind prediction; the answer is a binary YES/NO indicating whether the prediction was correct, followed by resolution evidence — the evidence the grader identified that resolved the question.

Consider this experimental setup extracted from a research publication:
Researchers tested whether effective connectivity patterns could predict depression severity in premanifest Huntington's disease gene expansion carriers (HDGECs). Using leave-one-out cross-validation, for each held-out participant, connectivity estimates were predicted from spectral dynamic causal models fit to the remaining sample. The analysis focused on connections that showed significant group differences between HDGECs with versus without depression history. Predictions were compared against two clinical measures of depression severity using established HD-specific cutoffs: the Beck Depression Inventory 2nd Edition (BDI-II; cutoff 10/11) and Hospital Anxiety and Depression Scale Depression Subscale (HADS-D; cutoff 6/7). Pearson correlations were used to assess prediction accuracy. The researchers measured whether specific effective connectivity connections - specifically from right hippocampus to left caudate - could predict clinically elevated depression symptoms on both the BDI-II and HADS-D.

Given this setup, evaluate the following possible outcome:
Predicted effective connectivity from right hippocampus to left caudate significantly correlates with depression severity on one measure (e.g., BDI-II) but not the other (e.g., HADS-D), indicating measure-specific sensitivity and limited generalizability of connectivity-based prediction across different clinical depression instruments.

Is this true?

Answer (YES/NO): NO